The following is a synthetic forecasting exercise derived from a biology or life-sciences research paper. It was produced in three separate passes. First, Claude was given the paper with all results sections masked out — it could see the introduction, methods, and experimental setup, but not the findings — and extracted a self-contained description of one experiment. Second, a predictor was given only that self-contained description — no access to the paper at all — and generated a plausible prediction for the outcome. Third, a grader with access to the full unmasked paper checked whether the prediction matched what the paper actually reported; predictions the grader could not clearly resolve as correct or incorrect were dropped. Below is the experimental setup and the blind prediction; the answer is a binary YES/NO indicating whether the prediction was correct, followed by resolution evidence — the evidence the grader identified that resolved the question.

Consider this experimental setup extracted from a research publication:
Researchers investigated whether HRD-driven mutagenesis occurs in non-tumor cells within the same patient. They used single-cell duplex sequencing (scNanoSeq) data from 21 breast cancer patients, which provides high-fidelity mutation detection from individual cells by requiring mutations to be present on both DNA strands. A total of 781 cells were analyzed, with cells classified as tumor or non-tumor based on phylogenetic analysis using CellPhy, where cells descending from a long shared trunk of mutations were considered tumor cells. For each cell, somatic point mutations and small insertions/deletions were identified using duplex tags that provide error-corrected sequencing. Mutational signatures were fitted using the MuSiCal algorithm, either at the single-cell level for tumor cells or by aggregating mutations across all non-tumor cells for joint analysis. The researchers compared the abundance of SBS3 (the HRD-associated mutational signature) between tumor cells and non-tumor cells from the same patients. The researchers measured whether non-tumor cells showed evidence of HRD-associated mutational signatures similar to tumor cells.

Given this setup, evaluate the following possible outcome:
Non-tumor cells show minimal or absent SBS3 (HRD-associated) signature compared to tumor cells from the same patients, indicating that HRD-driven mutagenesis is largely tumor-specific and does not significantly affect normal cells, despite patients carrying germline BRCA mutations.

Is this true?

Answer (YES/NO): YES